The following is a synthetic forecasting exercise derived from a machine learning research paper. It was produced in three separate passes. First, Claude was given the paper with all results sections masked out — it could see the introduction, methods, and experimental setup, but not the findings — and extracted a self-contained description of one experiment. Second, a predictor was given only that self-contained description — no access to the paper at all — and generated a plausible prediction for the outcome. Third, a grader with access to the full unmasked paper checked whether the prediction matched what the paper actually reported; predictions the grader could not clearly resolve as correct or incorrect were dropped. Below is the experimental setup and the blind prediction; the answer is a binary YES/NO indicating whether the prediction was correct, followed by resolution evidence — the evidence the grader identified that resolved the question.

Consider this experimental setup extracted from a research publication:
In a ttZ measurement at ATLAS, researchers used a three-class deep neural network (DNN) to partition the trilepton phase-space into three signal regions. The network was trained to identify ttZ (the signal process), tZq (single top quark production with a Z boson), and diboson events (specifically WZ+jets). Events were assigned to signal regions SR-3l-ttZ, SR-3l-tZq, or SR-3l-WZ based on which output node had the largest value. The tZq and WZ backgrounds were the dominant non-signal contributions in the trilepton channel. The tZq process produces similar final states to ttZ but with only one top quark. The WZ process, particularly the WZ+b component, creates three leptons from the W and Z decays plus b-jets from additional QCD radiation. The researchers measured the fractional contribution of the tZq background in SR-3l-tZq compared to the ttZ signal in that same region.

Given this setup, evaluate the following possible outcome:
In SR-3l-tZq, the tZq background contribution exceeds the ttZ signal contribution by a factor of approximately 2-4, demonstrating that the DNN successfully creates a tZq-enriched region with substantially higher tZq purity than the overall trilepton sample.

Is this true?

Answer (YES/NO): NO